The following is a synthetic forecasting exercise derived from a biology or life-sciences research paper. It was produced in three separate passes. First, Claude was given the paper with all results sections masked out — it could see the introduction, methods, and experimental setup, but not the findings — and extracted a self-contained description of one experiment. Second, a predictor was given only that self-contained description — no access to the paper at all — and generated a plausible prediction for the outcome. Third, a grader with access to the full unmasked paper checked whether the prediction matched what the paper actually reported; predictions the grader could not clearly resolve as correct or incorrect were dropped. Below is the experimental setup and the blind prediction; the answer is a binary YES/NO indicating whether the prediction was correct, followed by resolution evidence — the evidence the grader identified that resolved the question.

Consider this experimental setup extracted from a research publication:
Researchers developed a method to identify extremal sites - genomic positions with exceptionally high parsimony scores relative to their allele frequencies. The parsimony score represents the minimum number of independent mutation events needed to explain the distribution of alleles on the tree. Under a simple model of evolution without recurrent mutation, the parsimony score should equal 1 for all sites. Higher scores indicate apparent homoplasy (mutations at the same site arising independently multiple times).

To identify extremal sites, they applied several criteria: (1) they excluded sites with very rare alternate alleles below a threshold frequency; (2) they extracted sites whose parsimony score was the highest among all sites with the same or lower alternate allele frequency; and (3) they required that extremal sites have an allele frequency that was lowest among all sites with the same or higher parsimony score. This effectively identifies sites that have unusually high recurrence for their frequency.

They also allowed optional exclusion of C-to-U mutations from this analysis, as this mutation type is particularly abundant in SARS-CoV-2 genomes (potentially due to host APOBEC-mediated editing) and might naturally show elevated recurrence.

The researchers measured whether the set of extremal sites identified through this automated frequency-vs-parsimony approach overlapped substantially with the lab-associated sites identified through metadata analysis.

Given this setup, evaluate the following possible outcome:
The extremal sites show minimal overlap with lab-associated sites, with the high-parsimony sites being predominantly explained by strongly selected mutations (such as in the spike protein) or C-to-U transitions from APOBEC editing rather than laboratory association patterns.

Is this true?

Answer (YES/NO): NO